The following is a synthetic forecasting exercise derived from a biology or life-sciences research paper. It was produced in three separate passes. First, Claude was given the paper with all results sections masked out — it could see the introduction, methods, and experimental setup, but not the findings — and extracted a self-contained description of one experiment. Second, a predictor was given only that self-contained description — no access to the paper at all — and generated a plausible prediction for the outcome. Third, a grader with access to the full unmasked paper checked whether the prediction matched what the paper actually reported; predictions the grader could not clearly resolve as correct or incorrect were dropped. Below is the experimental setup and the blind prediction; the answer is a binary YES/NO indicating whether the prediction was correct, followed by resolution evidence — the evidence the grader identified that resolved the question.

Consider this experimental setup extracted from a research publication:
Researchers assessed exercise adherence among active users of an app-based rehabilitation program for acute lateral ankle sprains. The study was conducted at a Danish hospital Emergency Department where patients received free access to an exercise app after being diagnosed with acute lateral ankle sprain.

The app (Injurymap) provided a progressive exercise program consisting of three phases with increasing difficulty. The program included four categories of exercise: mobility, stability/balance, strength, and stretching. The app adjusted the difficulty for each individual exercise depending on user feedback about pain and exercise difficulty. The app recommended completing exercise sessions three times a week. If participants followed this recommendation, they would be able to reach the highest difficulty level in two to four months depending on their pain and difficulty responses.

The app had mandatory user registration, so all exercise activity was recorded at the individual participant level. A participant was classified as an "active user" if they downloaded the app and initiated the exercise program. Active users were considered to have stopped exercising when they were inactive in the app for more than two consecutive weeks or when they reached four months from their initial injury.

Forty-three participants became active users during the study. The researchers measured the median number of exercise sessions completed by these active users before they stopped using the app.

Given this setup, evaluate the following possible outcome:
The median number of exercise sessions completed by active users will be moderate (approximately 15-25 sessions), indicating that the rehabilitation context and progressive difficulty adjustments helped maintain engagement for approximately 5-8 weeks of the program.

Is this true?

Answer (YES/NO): NO